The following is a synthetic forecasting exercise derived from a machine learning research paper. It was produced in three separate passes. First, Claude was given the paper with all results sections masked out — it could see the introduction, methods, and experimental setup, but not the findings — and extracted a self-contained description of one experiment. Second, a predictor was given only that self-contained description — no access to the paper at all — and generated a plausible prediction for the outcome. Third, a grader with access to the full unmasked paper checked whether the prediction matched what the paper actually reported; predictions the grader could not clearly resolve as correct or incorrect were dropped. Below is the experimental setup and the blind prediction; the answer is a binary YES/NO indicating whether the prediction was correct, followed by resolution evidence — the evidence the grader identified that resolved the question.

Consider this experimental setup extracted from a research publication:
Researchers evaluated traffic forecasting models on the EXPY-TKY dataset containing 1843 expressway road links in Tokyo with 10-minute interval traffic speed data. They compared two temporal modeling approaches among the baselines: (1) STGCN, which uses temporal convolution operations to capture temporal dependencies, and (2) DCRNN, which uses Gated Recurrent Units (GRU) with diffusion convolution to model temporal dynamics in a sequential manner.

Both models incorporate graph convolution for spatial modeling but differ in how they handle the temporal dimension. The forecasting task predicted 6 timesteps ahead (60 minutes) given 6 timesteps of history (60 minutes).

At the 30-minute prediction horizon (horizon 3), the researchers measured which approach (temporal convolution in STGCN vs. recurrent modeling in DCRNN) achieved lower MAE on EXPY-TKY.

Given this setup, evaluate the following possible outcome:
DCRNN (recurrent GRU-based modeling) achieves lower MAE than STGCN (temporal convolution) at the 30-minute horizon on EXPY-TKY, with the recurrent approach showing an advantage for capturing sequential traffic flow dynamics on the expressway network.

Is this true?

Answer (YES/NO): YES